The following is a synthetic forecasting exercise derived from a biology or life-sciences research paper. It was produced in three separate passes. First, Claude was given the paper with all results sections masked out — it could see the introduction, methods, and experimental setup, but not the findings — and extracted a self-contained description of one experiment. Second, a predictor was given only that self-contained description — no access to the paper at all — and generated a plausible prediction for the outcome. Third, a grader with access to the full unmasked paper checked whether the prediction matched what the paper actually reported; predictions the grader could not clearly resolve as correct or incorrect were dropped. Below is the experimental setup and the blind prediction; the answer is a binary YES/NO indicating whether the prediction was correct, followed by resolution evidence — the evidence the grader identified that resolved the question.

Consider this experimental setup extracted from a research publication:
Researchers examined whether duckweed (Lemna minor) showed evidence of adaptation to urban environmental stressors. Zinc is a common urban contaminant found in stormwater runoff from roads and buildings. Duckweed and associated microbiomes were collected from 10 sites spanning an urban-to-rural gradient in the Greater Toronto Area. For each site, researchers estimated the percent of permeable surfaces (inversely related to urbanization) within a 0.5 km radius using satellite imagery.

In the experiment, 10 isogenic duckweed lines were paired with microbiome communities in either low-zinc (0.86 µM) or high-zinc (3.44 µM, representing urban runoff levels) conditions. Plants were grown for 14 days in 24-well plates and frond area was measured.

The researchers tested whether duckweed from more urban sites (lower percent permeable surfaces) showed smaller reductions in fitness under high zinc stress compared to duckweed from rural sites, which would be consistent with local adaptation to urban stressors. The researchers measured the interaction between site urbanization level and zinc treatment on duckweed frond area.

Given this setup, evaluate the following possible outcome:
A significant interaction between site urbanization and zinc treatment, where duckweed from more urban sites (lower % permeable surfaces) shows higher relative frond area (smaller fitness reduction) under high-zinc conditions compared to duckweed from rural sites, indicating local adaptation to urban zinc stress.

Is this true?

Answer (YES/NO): NO